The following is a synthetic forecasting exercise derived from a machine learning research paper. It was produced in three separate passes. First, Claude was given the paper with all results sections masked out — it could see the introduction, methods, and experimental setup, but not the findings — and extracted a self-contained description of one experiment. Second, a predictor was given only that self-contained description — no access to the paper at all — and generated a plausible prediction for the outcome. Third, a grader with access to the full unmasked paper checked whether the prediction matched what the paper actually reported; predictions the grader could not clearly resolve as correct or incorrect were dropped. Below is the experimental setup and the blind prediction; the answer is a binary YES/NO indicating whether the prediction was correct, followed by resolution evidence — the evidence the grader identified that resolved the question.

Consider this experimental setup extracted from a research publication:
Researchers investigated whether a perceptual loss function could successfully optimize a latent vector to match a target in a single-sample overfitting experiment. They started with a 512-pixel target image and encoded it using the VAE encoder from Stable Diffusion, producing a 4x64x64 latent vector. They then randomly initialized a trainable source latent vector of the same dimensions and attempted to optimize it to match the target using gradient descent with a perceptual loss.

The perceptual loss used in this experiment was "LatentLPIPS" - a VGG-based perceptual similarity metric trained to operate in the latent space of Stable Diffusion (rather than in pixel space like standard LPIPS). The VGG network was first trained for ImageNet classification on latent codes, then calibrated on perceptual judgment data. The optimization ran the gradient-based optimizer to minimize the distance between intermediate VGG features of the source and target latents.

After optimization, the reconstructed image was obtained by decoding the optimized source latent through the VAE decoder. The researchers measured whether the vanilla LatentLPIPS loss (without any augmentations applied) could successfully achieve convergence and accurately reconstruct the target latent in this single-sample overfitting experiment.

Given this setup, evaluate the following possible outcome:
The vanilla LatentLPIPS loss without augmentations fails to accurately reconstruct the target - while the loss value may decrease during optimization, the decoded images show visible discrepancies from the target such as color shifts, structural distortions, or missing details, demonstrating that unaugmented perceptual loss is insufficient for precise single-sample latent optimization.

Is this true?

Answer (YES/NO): YES